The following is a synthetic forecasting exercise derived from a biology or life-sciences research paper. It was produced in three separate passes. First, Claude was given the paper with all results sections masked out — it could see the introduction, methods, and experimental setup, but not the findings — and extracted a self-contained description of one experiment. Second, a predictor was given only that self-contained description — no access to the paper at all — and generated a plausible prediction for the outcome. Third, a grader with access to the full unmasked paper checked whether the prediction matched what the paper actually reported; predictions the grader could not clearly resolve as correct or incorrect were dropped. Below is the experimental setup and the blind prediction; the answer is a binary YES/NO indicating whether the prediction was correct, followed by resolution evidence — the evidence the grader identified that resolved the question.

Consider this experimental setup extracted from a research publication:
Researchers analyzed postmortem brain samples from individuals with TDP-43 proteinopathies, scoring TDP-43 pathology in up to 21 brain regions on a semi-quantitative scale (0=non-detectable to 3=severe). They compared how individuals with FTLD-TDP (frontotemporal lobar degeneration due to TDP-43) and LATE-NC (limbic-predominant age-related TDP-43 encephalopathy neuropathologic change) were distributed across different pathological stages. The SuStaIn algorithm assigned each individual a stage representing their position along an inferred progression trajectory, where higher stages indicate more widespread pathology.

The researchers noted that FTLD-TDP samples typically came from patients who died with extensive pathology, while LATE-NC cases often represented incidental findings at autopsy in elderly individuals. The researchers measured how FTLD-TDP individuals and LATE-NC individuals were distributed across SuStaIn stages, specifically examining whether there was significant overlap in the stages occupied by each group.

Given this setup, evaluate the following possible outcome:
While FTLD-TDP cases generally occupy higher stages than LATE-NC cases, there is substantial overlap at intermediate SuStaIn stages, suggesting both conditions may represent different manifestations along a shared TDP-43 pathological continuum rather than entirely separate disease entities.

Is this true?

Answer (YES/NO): NO